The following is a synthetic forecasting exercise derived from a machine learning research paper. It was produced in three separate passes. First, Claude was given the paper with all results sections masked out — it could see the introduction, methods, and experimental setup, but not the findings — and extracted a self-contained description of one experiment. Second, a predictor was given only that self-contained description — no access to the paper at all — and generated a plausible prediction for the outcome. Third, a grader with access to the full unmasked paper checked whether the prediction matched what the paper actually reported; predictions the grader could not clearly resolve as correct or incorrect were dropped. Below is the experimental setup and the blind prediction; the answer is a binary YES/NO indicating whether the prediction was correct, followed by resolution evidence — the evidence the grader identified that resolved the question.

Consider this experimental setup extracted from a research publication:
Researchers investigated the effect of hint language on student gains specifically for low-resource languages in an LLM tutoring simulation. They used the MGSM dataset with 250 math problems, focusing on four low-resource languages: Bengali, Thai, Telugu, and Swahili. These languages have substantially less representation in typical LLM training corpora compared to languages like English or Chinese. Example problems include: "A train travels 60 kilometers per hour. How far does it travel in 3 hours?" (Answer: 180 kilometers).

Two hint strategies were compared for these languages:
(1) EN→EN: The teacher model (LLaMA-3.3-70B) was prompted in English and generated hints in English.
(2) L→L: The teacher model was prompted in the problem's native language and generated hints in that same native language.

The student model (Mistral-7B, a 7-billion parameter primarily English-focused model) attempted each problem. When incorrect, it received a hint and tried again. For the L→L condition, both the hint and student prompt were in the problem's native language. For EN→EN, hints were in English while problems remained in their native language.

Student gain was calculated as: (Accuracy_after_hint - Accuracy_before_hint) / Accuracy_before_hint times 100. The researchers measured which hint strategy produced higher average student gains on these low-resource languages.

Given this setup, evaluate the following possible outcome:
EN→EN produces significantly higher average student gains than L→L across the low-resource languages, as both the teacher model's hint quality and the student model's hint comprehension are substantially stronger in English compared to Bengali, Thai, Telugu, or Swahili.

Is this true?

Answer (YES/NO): NO